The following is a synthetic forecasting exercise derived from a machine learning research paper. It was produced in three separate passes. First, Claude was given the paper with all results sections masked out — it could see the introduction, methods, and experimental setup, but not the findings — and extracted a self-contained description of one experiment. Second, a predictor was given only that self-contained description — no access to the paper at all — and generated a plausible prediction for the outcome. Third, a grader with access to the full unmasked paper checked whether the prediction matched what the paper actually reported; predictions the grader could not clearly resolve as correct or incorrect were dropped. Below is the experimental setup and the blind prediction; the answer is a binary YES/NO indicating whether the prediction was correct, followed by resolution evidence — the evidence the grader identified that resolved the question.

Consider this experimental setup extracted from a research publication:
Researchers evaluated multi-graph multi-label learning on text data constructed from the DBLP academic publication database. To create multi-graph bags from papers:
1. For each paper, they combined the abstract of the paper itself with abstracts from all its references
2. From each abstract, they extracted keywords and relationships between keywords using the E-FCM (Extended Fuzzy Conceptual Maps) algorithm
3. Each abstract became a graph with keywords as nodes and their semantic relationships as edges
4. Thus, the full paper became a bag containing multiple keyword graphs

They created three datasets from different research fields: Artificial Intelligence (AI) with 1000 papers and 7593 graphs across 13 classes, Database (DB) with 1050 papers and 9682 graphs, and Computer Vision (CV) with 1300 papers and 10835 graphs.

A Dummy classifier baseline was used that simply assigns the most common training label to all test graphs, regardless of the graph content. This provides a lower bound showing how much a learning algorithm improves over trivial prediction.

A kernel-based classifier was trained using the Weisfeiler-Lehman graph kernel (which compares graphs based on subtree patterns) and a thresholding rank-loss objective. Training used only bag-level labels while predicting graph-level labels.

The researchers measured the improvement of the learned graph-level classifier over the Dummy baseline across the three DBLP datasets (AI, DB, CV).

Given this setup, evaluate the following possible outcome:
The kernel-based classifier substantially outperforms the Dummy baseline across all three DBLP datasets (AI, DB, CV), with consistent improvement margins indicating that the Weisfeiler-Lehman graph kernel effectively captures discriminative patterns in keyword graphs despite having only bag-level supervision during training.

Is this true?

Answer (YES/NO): NO